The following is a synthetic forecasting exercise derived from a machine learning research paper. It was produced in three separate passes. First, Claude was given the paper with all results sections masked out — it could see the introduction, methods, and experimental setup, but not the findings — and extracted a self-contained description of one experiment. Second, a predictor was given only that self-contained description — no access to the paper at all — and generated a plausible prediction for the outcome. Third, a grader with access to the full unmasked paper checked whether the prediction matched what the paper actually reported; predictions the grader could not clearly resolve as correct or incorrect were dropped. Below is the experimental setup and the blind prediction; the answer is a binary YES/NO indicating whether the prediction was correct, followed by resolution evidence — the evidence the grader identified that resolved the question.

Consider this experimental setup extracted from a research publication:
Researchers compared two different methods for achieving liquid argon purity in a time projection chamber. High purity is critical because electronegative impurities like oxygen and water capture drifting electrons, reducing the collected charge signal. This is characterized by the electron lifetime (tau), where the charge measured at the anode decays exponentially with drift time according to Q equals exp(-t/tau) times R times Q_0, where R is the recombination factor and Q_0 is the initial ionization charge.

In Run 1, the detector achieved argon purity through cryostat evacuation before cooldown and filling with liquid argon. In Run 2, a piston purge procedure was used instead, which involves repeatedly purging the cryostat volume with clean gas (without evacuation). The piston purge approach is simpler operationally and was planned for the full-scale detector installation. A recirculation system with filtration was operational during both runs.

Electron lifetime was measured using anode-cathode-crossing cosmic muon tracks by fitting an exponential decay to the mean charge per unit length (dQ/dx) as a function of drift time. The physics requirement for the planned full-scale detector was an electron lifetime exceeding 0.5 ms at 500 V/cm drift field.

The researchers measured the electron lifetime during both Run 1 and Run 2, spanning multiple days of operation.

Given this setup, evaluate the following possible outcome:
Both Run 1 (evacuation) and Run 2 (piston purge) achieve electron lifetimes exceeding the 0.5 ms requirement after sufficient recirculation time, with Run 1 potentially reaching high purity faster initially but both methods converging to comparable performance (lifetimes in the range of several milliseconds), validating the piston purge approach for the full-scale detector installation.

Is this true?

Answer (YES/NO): YES